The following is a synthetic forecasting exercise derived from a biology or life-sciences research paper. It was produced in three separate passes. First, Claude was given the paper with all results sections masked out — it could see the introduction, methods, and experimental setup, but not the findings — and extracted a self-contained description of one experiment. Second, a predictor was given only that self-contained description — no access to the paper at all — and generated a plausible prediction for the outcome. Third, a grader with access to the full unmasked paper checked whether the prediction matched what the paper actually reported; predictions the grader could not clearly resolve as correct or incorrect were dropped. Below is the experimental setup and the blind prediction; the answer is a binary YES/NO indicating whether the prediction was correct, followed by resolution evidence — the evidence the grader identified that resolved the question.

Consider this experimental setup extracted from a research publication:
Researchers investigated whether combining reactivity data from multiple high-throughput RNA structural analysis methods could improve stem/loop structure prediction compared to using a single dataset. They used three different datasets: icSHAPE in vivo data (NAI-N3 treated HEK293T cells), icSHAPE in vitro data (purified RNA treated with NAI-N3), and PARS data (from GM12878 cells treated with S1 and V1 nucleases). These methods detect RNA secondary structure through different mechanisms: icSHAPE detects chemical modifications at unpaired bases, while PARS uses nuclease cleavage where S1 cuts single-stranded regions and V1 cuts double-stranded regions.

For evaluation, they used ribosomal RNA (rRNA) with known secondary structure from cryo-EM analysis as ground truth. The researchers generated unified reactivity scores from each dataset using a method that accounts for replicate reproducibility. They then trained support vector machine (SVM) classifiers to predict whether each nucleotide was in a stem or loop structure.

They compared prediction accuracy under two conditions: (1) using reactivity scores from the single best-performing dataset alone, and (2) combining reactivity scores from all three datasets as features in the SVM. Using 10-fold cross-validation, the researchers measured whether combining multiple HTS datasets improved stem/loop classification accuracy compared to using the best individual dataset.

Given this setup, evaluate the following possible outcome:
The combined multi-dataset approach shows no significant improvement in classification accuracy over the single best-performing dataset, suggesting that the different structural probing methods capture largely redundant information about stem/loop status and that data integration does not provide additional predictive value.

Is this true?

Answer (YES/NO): NO